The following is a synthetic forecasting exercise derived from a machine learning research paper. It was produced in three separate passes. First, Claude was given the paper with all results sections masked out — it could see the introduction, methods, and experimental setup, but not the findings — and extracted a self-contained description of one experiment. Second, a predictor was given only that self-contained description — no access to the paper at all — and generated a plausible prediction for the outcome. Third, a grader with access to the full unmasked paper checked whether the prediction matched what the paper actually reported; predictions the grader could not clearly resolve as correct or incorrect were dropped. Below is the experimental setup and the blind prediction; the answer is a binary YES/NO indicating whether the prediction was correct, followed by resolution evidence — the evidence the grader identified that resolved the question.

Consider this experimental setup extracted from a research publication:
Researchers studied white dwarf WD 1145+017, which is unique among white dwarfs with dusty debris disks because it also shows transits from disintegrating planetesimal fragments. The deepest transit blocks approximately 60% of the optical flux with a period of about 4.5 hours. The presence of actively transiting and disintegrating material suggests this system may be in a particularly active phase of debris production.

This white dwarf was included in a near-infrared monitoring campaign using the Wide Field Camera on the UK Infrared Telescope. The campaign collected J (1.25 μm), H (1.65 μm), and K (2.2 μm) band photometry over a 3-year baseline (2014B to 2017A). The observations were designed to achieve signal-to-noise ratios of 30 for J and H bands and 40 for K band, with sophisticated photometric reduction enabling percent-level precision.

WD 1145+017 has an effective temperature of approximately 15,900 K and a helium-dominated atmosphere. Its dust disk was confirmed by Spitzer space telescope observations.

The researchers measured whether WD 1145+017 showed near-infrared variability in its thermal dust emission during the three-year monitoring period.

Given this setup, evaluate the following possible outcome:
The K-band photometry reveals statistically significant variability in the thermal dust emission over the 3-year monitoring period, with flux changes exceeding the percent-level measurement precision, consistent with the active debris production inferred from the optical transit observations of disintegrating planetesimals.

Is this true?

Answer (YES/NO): NO